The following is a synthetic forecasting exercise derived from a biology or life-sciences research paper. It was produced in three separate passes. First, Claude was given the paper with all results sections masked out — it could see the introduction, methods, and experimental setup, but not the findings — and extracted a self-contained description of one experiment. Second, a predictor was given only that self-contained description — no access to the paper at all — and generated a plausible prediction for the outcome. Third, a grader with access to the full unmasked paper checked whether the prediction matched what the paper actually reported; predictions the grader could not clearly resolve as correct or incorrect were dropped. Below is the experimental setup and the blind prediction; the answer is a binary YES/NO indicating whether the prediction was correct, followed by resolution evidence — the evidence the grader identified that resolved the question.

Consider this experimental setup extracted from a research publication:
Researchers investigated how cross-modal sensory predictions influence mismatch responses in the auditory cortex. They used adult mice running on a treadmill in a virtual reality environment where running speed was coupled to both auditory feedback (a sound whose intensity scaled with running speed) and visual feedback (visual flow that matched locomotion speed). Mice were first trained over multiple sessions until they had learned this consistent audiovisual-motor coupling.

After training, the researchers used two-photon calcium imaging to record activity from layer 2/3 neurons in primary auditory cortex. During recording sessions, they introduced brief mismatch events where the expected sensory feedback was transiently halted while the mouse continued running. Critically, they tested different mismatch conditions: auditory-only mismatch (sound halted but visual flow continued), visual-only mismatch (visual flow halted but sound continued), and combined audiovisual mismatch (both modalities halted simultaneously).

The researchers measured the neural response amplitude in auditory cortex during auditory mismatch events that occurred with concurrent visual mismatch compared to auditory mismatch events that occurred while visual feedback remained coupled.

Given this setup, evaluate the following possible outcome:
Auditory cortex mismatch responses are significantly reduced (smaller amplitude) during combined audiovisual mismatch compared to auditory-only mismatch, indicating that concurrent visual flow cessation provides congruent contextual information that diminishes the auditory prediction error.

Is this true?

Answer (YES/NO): NO